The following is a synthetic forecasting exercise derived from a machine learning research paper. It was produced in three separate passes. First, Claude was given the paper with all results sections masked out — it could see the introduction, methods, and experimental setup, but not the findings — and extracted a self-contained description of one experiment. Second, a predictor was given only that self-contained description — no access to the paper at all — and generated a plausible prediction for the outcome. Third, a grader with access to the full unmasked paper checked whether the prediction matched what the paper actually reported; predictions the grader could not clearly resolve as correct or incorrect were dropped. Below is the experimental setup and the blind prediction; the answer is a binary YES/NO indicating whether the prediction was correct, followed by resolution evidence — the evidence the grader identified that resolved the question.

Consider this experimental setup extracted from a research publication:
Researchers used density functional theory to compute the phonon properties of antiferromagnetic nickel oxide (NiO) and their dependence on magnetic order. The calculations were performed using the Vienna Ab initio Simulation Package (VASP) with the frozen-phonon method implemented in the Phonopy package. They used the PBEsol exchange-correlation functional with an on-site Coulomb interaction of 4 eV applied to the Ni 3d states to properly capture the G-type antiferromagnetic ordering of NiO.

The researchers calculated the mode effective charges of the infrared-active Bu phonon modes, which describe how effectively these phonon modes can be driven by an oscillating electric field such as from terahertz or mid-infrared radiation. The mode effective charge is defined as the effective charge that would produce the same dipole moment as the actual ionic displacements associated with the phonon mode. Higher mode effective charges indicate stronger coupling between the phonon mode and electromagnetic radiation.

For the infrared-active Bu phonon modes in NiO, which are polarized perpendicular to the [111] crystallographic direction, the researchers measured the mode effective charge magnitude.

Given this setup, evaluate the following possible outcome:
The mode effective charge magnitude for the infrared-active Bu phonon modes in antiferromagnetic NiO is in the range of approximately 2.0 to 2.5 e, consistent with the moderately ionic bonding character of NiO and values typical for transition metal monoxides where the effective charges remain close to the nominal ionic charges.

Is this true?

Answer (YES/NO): NO